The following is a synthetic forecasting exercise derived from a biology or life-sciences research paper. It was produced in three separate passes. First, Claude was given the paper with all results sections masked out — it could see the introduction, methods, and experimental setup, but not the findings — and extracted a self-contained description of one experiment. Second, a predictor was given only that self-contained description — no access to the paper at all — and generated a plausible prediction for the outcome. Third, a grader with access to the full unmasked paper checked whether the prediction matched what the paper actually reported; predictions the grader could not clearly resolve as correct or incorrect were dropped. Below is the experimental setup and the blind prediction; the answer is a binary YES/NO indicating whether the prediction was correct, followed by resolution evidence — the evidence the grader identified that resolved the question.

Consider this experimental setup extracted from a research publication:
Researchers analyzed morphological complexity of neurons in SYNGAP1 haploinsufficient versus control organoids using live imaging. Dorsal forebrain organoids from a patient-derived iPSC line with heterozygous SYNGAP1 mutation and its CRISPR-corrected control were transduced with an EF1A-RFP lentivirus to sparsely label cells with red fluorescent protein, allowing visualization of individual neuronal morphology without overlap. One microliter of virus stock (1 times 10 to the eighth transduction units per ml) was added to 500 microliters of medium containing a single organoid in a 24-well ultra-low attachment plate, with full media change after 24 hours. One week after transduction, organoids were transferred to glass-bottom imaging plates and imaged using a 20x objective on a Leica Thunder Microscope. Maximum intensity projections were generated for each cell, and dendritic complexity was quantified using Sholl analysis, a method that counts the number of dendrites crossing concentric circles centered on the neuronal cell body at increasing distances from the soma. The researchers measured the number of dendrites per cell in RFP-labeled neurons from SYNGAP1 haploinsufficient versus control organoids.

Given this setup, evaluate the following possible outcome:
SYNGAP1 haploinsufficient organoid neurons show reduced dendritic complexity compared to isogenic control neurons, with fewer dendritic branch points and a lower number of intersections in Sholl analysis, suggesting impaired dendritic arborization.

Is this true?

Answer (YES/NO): NO